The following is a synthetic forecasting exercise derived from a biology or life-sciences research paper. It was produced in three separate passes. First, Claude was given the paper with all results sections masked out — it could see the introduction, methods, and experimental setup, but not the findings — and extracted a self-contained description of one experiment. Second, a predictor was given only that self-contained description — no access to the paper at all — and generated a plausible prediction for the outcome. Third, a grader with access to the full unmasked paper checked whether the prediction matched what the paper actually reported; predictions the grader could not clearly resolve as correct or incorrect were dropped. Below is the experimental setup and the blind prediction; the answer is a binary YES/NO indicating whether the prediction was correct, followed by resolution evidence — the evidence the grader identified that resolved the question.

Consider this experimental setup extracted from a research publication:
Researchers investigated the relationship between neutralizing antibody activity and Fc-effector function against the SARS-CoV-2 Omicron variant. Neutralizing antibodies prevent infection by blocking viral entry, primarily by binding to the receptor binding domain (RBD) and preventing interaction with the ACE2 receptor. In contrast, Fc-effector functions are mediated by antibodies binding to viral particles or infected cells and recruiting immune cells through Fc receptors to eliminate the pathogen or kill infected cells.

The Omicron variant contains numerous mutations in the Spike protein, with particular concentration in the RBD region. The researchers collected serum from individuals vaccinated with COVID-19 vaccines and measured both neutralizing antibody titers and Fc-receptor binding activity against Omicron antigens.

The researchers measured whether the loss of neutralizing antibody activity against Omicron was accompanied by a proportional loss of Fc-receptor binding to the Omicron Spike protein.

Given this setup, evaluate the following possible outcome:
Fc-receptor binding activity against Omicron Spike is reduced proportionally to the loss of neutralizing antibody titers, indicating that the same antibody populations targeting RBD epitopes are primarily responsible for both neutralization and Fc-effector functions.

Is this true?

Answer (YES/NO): NO